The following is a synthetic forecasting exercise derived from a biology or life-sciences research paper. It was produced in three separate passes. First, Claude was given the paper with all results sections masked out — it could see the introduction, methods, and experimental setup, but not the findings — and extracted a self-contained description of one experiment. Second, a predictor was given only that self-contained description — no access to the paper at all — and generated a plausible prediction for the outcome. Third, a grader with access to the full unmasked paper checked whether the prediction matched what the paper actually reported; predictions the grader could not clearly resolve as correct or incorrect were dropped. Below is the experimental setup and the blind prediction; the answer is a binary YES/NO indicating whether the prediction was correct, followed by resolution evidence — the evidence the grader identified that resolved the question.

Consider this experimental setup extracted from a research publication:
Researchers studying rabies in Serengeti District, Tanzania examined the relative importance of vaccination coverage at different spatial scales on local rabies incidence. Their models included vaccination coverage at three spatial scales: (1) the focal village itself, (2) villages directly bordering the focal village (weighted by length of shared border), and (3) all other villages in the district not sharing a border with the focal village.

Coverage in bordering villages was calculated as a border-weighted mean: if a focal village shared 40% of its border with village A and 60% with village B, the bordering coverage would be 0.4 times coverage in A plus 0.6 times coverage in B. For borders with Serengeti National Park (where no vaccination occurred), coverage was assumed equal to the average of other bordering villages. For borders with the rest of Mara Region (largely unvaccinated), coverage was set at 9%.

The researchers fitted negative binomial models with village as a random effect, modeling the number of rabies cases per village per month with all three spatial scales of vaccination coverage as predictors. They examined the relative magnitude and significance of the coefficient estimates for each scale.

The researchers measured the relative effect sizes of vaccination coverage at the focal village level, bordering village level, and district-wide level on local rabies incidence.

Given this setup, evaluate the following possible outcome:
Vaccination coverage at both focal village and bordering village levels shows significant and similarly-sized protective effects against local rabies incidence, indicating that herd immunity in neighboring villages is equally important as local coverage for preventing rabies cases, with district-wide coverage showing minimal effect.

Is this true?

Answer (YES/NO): NO